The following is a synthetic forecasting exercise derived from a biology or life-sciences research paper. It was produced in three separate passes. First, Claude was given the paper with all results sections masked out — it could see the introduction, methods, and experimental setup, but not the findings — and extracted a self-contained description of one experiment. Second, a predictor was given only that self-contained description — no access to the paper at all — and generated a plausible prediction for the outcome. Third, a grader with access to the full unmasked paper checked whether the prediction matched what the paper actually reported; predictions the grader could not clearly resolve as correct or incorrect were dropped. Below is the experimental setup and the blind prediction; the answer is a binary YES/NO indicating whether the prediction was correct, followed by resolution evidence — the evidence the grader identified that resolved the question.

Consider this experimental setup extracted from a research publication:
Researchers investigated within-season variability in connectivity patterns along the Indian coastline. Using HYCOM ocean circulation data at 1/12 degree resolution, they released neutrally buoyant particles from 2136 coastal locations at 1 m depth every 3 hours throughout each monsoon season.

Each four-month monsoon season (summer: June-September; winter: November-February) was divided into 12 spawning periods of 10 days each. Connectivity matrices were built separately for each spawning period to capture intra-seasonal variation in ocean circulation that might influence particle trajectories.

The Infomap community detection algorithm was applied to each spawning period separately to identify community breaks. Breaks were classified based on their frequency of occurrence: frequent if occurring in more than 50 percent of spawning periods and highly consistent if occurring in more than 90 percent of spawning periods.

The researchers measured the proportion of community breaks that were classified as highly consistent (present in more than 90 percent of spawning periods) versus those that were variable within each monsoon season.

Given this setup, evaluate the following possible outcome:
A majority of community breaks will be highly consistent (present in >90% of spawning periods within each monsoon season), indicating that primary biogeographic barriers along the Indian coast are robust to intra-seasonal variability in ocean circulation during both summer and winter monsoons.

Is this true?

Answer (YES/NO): NO